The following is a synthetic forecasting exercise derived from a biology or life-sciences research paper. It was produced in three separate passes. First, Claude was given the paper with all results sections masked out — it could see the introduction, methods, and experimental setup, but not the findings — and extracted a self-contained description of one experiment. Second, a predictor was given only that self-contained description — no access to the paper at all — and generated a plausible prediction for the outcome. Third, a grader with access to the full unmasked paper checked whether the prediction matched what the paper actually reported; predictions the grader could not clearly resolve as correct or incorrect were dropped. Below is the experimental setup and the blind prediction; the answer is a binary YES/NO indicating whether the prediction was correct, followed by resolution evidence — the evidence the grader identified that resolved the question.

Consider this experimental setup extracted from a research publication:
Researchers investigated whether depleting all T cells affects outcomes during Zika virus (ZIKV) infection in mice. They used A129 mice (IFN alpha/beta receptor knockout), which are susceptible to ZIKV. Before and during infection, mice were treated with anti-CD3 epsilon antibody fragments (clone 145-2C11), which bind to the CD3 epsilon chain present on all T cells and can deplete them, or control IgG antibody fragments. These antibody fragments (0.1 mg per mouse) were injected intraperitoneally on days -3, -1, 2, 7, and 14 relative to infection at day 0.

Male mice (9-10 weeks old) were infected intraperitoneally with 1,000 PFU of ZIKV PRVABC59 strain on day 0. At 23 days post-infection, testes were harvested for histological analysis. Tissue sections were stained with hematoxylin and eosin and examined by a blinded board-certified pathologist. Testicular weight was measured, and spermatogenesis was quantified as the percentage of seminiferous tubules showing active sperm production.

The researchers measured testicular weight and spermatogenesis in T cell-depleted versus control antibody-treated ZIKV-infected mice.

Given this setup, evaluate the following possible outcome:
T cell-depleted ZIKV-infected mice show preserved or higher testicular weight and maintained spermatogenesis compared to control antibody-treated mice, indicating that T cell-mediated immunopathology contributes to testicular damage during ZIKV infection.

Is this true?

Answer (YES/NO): NO